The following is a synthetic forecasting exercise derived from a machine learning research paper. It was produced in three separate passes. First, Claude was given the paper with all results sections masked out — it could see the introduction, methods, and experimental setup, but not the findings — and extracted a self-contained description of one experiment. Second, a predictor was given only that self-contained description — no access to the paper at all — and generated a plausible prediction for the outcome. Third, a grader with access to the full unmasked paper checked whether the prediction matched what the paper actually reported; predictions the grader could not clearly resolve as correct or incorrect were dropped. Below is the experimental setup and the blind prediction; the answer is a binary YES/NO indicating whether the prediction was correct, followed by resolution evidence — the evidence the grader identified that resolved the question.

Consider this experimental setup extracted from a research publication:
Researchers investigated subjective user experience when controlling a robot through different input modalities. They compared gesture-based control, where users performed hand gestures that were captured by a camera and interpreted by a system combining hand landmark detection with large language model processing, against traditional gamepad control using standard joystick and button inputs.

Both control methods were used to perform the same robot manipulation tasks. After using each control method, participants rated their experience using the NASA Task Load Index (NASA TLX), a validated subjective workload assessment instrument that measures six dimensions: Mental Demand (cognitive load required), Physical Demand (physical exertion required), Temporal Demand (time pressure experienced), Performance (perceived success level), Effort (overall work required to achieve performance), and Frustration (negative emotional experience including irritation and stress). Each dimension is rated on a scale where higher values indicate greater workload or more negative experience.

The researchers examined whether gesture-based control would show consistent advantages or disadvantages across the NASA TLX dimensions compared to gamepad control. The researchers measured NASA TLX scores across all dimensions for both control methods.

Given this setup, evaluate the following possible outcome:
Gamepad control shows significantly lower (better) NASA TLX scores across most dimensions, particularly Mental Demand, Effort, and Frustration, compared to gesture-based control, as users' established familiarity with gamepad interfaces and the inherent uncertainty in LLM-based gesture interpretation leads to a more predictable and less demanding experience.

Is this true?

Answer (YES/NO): NO